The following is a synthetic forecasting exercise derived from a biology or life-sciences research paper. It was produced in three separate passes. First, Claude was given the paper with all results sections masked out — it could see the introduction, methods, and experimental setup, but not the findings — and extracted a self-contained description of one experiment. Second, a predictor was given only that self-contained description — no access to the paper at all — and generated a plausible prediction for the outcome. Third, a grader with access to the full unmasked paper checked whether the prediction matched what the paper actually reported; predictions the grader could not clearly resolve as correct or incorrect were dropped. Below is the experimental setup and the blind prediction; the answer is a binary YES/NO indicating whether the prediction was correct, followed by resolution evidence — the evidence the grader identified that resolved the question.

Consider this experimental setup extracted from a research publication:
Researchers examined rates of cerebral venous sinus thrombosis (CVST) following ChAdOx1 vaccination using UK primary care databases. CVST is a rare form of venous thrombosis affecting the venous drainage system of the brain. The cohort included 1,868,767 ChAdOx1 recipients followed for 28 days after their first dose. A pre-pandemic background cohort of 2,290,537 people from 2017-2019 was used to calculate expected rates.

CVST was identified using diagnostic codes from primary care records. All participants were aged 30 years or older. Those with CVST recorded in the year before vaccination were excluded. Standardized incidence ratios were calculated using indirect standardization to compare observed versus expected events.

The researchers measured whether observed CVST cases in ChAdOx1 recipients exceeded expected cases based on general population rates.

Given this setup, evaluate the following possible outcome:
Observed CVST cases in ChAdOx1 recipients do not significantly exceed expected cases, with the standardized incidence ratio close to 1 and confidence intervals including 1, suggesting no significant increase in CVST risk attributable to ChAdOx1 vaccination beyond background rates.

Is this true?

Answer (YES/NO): NO